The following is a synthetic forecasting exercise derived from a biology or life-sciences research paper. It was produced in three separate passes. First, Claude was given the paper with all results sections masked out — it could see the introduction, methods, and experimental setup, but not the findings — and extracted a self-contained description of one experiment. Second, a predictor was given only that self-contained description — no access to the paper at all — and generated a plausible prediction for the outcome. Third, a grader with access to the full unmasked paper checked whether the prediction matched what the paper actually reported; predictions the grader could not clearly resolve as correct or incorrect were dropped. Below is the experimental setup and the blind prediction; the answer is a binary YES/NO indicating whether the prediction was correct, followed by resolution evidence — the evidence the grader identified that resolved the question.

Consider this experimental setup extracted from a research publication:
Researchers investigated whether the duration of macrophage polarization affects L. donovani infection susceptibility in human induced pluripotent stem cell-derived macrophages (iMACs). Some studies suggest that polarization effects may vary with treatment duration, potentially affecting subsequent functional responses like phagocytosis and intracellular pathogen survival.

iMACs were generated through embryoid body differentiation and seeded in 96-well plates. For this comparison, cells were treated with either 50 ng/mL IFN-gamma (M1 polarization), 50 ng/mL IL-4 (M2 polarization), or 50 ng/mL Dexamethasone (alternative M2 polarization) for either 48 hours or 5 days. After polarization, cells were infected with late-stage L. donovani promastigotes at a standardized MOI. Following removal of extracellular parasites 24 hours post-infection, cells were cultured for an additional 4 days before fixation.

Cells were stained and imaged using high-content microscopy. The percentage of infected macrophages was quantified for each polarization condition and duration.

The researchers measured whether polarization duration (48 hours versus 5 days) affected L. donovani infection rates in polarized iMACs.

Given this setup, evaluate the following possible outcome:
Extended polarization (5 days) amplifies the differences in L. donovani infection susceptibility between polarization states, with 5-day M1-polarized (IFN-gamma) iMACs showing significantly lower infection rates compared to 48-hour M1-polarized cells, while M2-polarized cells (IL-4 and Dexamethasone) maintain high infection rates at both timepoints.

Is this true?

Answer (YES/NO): NO